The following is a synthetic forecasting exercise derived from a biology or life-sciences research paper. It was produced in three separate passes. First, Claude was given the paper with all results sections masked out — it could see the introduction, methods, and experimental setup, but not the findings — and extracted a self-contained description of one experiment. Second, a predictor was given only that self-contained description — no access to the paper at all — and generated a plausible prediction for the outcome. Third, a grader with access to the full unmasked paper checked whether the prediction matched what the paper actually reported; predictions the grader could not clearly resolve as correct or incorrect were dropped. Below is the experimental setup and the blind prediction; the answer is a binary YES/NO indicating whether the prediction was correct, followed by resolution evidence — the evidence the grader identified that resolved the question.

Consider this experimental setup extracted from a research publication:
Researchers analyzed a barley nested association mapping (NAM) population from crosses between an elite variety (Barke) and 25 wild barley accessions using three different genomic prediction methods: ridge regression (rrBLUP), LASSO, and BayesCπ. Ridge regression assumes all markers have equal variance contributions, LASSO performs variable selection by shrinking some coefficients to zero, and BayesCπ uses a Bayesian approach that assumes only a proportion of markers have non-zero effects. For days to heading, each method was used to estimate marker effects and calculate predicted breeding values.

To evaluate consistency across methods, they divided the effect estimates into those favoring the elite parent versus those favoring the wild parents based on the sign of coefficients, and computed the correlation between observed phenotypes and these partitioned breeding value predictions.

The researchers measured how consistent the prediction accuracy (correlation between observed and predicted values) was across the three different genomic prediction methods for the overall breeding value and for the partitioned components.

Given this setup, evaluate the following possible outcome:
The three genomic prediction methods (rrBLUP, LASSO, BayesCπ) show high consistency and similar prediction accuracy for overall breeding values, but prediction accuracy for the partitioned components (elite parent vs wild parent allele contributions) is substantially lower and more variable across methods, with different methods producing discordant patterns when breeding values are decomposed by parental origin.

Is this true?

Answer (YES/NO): NO